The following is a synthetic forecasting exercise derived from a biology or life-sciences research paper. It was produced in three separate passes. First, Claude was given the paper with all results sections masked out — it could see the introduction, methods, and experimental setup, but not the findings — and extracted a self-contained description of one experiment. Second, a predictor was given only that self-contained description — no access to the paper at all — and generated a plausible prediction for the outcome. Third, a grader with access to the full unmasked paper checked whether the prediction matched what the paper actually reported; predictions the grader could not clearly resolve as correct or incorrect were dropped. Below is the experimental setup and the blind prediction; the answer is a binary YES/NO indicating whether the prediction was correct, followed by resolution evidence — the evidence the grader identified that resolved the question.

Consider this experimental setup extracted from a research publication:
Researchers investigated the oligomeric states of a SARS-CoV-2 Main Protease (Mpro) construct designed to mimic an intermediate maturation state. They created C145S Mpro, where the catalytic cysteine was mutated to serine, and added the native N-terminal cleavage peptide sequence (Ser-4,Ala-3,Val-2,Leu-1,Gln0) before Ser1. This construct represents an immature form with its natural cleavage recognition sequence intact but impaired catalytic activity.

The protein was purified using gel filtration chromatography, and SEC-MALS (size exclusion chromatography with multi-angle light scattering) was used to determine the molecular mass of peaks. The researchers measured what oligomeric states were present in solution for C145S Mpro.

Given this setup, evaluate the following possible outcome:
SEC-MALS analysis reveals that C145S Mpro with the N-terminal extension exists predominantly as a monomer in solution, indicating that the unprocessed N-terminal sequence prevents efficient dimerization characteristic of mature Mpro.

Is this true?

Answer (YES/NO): NO